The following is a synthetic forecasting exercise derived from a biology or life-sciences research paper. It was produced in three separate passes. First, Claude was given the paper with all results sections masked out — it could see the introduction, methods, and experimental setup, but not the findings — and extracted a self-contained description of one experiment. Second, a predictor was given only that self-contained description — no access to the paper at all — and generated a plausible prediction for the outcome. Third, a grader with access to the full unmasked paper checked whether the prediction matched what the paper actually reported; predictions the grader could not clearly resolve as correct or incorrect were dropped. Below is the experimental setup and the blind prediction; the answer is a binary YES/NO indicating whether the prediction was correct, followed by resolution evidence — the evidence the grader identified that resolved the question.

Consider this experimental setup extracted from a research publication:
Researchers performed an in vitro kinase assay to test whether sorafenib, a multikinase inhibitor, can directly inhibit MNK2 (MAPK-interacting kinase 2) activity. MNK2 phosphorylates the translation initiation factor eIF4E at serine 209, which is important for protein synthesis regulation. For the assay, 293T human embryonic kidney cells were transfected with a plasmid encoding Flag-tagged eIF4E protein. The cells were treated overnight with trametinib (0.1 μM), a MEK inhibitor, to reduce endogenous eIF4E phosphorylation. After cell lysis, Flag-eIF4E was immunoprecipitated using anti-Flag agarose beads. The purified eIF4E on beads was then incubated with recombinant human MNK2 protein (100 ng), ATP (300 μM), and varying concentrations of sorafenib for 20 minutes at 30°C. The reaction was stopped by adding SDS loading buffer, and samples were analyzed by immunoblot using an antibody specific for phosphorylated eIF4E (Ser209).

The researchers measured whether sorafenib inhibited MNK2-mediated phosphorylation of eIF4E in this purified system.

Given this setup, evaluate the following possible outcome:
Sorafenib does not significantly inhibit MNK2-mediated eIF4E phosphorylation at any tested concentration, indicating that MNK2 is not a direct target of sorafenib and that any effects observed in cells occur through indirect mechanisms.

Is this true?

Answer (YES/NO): NO